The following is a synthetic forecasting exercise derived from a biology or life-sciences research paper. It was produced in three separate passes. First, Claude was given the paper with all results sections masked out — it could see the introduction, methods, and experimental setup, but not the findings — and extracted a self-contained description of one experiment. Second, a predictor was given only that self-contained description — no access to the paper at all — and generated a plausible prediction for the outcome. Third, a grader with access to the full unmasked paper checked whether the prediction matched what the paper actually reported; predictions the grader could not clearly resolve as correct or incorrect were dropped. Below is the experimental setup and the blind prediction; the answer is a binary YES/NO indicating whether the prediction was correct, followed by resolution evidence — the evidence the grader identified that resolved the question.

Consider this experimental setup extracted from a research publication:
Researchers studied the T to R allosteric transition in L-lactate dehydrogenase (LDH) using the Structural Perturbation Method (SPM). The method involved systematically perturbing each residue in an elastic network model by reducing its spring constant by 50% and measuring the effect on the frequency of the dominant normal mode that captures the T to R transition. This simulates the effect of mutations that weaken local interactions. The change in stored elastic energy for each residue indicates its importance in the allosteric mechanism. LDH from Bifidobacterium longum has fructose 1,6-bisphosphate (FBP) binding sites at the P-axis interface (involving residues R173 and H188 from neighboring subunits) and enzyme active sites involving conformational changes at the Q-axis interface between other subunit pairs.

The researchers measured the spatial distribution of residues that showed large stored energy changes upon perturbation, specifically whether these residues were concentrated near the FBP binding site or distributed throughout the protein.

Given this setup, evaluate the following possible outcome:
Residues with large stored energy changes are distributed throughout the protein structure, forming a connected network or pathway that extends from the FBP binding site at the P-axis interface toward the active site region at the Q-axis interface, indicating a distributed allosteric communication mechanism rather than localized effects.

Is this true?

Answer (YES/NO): NO